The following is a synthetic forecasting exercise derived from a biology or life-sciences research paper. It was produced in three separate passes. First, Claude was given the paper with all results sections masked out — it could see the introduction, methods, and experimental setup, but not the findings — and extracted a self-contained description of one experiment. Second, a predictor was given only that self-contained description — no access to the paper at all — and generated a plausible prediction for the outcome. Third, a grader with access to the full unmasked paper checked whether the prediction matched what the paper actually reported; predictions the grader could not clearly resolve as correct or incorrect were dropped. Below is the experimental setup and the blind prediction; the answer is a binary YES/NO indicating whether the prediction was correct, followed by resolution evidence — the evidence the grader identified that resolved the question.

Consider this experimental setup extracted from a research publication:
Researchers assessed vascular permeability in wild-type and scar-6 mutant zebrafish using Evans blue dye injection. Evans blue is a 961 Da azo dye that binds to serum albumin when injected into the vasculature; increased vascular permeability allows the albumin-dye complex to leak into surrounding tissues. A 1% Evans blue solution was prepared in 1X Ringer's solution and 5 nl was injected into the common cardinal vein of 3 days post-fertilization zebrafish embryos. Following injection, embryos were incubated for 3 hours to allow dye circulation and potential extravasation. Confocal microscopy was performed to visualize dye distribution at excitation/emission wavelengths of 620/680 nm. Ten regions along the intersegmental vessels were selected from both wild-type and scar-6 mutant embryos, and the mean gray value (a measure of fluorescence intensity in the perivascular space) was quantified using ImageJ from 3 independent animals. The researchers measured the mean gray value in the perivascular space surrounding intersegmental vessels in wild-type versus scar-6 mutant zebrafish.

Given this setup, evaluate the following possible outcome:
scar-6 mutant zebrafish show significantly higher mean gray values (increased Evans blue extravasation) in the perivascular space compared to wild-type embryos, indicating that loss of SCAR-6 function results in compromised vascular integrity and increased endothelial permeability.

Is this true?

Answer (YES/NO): YES